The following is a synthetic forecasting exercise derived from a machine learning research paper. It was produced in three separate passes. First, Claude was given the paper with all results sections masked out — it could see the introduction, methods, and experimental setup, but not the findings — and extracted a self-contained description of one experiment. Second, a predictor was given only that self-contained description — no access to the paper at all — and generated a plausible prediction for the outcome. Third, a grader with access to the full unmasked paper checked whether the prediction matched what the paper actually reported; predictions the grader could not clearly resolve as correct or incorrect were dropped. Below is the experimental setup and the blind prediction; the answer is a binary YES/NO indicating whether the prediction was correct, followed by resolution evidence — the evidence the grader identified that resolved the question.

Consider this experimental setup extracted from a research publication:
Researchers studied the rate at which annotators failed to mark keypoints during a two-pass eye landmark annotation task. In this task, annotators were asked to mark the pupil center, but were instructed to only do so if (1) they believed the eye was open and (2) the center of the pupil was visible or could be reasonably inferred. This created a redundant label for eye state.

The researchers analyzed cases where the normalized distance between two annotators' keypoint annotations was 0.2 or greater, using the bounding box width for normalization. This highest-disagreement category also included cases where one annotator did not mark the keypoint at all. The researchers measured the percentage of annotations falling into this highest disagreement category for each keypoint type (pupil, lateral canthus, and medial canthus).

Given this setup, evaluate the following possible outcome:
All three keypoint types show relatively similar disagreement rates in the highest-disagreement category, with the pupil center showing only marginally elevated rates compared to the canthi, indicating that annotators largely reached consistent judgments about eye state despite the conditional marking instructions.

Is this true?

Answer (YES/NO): YES